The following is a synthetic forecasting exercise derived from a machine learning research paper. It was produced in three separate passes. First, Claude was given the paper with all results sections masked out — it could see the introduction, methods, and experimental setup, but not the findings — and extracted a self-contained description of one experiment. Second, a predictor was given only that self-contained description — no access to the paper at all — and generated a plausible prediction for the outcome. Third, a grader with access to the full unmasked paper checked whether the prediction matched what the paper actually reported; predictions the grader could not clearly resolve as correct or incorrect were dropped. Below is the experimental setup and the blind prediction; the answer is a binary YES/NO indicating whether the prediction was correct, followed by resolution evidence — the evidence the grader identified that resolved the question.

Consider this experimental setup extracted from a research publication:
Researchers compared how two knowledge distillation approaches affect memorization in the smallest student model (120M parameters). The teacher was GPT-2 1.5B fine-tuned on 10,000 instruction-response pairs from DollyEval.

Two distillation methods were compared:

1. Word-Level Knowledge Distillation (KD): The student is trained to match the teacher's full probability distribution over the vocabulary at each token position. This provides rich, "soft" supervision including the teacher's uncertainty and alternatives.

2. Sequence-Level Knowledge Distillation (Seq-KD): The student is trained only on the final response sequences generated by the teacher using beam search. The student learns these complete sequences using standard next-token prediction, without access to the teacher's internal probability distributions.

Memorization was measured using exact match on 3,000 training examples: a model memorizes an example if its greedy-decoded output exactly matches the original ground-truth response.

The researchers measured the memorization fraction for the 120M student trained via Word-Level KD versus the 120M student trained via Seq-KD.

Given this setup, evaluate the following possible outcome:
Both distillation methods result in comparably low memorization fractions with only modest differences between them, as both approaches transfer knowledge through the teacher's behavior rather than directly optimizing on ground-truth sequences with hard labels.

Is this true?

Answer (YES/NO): YES